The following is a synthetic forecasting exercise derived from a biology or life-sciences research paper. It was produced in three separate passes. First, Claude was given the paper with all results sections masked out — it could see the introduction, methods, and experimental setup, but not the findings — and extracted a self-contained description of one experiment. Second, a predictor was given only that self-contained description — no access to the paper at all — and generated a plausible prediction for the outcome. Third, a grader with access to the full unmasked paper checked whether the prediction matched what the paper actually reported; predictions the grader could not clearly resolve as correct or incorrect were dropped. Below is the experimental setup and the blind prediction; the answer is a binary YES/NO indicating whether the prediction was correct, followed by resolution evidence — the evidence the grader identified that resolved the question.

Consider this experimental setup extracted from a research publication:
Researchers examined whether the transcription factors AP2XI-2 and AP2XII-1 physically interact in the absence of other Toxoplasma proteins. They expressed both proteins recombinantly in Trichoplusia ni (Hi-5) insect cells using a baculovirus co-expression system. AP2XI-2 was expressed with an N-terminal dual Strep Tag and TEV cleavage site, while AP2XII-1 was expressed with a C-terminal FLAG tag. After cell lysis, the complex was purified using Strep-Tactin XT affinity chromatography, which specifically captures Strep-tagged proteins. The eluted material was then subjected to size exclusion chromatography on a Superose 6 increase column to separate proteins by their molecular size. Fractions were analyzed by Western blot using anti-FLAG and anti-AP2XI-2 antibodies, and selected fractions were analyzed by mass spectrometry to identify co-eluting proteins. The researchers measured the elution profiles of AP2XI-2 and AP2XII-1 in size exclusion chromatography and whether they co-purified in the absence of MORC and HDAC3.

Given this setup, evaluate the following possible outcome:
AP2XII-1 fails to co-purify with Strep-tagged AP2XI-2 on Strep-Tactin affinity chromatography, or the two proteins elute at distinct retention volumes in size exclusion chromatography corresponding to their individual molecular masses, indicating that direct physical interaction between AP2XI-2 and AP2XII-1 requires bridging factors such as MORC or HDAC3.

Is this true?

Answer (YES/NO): NO